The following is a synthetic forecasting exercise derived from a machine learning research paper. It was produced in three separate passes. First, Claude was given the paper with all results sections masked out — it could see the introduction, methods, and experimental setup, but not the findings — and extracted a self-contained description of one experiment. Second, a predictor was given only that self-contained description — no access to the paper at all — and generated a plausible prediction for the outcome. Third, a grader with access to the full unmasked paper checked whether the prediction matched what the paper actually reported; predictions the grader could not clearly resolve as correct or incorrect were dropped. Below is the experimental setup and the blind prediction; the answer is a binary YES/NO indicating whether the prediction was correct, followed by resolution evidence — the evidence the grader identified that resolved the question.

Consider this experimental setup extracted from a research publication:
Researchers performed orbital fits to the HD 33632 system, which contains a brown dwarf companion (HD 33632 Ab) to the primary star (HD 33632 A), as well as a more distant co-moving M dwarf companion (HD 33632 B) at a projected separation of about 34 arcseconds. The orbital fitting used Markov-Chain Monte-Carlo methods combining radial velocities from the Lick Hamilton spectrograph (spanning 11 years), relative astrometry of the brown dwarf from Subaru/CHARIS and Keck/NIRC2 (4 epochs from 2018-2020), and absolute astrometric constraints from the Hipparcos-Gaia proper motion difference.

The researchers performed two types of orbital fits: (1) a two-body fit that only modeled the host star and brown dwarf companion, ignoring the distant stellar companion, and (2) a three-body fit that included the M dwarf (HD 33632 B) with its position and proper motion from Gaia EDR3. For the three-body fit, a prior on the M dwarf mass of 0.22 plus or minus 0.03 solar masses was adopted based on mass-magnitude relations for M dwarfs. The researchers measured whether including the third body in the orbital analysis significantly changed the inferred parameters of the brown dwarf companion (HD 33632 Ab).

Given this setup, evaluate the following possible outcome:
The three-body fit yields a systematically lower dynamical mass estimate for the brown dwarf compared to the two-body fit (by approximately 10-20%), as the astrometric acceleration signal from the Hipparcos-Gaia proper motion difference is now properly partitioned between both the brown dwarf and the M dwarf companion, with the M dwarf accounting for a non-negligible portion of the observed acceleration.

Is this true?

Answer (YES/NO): NO